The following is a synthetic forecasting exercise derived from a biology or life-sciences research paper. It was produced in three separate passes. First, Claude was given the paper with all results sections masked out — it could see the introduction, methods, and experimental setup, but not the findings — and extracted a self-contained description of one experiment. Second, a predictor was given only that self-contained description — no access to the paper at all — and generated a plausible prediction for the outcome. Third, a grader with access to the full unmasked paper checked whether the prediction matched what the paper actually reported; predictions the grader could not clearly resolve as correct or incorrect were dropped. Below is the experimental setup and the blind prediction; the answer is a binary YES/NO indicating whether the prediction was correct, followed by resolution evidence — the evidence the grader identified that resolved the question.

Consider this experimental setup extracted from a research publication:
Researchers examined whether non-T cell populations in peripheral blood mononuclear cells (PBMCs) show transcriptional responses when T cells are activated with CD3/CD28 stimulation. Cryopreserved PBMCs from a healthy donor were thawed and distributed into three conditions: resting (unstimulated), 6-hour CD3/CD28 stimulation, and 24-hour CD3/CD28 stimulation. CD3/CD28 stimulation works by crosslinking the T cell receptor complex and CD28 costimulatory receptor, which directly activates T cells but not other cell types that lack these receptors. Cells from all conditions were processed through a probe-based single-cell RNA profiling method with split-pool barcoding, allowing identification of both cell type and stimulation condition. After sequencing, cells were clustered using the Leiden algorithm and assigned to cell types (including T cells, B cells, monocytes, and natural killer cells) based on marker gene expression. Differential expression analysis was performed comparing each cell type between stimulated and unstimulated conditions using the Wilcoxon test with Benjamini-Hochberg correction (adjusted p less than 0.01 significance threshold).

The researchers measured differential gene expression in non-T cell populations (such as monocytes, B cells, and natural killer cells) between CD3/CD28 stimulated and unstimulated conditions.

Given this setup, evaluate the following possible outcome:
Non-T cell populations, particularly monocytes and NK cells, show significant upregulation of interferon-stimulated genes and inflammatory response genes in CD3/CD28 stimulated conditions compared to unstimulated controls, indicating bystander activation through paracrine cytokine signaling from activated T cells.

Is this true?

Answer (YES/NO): NO